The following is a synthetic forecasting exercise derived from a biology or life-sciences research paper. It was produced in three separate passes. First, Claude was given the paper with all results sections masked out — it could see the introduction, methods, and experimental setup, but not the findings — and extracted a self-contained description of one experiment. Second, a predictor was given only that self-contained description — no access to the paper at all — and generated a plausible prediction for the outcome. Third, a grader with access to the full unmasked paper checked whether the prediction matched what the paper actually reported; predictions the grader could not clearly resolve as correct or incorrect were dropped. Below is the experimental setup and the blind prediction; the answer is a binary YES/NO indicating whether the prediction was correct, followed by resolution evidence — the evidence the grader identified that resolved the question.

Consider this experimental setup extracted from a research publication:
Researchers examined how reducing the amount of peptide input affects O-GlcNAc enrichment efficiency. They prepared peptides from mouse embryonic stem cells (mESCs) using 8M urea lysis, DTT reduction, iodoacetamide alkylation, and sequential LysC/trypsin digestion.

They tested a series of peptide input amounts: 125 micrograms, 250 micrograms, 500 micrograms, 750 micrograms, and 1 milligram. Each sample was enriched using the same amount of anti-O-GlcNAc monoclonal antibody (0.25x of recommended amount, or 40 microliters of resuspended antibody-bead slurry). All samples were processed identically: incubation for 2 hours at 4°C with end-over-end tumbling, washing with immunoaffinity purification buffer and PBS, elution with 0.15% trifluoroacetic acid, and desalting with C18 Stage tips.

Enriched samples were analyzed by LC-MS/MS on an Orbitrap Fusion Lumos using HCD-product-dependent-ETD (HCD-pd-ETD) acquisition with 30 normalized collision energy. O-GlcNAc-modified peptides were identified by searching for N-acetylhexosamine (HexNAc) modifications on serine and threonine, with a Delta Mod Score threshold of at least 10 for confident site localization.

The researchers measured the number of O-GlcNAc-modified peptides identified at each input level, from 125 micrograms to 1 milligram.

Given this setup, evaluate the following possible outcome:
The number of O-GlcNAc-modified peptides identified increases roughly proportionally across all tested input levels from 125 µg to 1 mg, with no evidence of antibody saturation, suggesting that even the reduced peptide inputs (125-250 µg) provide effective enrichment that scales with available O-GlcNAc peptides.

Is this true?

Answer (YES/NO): NO